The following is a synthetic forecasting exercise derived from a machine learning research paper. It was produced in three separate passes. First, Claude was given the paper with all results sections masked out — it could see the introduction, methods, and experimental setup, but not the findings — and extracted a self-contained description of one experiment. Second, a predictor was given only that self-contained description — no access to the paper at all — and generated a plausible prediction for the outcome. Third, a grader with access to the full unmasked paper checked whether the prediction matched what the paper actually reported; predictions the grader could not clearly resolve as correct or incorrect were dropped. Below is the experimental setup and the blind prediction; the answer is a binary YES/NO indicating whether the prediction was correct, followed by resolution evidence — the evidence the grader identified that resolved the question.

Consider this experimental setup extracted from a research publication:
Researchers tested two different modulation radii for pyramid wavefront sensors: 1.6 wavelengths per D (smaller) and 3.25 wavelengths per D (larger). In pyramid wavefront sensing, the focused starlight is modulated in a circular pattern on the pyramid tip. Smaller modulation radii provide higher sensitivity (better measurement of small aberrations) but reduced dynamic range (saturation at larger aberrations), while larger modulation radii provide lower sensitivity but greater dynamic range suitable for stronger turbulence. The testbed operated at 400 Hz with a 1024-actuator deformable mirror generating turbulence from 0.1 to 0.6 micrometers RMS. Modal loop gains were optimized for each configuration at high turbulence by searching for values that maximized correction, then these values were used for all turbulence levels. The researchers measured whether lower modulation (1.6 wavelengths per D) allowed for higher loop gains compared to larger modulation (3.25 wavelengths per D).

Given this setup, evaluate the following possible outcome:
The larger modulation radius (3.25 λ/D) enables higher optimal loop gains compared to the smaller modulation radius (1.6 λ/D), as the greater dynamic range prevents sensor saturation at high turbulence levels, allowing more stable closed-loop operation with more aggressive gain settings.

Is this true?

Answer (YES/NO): NO